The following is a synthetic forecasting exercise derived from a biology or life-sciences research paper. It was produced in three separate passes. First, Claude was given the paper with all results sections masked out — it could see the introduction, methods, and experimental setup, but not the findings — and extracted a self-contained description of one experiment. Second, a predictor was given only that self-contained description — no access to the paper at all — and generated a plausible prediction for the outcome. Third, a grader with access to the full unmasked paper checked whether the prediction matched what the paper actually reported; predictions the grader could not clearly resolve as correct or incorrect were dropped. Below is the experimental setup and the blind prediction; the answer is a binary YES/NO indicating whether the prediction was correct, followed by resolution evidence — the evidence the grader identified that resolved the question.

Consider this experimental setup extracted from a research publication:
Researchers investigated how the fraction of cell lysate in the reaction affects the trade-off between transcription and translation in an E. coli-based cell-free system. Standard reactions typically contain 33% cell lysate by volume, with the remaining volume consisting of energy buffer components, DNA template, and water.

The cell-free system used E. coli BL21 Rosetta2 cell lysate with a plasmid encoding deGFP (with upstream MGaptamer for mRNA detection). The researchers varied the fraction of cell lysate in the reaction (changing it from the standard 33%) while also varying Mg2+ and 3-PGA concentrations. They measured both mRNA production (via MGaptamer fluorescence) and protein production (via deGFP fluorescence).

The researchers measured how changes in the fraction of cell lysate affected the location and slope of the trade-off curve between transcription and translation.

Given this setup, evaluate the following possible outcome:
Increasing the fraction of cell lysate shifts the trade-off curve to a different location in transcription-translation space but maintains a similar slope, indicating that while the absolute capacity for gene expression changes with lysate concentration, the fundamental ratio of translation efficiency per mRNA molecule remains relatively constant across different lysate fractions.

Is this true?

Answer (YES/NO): NO